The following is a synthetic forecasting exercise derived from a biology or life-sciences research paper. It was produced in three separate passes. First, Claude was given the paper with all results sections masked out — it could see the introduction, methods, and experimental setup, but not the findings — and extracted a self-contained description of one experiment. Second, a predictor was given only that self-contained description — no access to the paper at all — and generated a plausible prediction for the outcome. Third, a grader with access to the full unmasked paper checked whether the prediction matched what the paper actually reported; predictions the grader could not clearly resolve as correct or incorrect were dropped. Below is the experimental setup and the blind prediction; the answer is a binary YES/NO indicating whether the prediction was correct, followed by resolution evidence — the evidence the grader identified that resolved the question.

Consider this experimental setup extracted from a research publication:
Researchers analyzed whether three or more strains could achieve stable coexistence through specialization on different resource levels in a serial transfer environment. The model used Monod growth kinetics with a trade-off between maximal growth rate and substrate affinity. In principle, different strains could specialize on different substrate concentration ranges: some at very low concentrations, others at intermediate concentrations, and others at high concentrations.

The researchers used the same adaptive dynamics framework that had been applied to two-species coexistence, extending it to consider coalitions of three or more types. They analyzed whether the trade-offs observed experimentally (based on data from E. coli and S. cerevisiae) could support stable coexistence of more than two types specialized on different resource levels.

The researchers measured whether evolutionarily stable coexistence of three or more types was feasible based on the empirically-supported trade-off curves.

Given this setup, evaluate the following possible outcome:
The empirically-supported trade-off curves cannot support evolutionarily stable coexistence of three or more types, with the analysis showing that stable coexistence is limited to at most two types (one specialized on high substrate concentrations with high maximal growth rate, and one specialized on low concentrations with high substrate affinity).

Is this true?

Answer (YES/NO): YES